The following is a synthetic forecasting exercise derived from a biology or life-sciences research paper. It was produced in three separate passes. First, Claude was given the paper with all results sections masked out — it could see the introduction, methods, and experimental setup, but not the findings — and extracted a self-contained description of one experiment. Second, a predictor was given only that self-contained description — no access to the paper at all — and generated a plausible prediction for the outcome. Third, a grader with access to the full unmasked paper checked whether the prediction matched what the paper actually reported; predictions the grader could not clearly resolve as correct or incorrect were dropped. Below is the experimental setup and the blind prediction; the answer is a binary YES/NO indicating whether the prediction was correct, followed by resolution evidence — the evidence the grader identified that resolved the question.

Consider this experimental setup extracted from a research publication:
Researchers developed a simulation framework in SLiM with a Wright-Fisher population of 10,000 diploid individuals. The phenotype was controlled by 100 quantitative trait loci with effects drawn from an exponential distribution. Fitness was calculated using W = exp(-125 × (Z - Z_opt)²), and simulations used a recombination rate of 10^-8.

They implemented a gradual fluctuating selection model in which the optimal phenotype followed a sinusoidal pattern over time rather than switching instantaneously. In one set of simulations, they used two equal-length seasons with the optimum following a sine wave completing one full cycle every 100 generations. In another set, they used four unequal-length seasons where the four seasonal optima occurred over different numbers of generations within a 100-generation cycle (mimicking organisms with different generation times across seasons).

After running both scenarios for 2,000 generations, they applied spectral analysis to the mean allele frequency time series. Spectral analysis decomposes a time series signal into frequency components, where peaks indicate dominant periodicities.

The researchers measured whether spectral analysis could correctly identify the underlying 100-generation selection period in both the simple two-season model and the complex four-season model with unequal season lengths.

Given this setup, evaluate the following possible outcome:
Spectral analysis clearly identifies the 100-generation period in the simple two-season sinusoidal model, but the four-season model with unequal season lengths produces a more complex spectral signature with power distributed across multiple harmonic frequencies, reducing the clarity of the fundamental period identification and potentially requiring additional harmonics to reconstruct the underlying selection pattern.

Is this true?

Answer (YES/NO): NO